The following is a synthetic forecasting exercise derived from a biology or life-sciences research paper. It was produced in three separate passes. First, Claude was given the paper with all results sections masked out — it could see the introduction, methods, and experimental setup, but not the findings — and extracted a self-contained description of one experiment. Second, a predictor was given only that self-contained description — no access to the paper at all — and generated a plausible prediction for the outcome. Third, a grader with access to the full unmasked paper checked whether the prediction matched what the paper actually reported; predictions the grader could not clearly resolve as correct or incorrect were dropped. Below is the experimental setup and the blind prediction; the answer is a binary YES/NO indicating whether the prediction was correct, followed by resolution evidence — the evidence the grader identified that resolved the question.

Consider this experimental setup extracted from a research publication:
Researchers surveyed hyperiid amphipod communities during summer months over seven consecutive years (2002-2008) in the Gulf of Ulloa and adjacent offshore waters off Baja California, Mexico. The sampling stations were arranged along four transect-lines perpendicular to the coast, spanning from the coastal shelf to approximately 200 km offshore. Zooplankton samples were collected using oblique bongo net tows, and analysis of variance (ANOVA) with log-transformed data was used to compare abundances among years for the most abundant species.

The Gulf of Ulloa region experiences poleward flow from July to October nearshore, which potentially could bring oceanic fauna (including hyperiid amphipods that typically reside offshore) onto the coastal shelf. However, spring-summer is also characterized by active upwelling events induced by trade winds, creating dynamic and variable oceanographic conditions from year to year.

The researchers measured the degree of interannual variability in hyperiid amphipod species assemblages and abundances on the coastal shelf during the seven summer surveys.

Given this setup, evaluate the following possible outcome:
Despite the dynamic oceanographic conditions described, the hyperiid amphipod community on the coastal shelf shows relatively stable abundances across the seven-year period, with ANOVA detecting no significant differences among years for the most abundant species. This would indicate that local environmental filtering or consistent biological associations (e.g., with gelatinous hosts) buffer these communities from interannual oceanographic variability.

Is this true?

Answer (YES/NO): NO